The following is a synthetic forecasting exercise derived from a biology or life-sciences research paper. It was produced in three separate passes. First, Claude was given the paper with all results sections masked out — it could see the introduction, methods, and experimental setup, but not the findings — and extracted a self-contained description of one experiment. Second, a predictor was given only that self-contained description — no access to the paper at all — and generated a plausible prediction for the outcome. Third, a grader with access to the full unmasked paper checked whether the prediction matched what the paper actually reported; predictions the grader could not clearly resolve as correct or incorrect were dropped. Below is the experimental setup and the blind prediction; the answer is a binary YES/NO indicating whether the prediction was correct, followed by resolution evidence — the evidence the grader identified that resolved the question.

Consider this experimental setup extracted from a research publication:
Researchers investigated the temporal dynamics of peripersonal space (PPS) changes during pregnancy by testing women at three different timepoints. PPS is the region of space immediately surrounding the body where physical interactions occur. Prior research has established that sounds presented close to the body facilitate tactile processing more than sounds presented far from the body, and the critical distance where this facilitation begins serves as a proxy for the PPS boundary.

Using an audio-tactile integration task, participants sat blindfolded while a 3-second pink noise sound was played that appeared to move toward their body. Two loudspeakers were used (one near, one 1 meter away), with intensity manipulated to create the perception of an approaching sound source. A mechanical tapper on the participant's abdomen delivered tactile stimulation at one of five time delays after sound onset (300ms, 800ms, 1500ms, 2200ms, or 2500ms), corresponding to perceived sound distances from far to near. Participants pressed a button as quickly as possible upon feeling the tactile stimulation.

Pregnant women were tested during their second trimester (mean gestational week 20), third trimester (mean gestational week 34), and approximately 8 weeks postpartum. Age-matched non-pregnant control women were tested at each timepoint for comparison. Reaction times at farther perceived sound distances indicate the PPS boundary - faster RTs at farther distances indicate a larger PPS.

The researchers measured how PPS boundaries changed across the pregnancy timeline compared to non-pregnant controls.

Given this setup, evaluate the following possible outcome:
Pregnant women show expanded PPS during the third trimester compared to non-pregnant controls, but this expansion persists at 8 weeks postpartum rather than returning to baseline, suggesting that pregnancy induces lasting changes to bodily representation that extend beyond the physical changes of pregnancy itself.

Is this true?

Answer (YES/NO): NO